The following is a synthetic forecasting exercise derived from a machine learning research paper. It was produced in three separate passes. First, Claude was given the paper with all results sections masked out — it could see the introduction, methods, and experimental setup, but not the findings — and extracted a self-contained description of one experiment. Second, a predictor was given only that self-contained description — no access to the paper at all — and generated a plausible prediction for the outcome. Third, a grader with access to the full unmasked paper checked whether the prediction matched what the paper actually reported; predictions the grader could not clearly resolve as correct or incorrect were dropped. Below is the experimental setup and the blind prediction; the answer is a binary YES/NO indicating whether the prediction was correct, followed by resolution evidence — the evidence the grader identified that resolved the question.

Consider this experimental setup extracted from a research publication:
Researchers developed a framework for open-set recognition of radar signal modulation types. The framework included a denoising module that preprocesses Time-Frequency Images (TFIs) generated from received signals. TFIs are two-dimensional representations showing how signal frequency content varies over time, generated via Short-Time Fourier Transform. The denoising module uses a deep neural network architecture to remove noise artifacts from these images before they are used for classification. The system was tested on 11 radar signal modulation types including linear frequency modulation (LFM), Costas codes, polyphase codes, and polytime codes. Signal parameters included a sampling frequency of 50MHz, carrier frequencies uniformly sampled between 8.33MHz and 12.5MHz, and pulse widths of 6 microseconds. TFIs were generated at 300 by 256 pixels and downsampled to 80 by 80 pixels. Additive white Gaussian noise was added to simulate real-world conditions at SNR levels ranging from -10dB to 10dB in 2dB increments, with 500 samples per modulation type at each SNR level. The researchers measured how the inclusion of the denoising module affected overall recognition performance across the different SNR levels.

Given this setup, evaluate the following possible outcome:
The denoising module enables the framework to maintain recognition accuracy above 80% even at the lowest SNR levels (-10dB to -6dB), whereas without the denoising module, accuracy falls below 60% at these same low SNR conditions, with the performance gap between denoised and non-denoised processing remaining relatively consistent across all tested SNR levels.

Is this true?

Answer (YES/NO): NO